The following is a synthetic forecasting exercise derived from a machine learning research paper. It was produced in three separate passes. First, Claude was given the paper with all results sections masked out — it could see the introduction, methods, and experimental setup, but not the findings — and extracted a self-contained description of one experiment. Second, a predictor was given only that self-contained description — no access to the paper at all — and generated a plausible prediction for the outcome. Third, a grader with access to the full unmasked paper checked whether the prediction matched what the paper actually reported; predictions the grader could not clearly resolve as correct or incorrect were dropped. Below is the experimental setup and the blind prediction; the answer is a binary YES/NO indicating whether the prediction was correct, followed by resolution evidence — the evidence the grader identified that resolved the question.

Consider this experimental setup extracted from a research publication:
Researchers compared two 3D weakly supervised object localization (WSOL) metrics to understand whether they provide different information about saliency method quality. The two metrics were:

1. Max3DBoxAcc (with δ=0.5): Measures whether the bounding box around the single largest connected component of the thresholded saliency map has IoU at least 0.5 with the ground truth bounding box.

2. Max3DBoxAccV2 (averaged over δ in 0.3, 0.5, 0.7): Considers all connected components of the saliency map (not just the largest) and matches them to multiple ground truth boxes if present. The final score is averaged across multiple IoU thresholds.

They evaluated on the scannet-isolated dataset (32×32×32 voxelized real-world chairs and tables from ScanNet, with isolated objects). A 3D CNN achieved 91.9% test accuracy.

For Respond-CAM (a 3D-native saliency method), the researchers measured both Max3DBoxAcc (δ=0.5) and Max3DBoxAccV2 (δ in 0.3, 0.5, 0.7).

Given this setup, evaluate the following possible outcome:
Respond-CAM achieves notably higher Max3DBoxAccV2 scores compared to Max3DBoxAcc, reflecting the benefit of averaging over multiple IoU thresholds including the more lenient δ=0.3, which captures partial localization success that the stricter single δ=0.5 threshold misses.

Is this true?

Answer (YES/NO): YES